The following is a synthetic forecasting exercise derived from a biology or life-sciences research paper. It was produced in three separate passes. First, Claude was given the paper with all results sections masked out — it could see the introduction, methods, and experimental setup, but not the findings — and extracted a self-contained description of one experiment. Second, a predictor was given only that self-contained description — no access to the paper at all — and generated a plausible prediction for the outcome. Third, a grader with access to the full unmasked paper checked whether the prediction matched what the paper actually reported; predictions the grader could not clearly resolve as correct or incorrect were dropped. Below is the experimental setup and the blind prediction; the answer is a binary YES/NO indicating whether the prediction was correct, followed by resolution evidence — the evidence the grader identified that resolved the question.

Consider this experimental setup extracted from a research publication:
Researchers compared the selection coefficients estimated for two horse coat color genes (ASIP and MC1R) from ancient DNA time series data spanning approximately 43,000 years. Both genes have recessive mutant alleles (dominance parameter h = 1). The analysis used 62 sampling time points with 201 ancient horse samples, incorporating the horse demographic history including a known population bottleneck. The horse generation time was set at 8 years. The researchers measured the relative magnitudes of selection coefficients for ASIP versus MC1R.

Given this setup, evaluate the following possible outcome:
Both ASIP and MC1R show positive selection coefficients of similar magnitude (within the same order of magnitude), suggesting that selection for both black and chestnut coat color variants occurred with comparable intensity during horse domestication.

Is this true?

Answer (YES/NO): NO